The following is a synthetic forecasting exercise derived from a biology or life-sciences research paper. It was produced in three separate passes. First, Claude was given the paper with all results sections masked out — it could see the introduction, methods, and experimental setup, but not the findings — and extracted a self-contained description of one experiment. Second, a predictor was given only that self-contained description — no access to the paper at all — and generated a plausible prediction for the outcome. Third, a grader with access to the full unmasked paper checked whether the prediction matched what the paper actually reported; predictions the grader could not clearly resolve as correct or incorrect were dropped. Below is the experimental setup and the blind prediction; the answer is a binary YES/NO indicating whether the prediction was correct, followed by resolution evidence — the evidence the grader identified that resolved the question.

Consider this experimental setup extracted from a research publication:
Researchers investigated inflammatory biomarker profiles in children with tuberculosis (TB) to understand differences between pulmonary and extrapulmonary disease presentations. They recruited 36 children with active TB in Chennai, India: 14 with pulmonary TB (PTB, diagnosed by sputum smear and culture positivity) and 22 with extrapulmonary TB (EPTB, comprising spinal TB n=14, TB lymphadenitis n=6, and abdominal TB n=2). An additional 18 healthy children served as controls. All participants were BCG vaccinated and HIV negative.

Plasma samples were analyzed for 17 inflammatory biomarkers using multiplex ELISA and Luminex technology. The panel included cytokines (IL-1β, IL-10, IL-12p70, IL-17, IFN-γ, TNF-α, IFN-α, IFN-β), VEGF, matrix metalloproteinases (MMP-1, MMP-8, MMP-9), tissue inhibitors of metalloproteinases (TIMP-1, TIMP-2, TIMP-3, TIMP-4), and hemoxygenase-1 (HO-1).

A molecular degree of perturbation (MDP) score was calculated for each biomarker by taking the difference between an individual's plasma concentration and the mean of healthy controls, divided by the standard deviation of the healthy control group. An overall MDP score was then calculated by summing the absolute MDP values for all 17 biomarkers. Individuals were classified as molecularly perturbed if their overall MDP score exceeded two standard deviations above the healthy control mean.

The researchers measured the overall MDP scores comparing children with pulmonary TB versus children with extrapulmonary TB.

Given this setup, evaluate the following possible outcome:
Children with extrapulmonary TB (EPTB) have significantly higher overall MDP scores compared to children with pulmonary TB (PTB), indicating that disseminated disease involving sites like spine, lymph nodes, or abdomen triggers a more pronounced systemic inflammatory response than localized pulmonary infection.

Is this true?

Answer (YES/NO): NO